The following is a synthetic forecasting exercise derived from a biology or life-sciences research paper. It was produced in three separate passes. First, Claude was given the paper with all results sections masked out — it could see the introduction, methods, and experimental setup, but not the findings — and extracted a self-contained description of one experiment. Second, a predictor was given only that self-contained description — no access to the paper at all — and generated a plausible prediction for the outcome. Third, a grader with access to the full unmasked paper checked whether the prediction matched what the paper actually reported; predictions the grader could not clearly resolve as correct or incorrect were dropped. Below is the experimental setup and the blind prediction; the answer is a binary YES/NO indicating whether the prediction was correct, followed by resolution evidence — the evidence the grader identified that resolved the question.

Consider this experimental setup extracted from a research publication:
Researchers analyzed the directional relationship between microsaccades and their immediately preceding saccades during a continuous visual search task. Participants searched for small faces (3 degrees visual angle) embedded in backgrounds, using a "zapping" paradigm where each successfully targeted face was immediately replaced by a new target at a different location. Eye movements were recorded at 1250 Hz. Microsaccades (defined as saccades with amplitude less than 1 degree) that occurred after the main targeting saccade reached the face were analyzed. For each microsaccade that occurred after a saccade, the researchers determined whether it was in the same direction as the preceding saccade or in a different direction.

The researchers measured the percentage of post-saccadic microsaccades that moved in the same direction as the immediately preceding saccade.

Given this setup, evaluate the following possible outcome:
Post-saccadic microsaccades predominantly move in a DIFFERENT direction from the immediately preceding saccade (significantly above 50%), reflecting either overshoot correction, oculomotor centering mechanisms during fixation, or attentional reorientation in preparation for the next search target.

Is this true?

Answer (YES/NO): YES